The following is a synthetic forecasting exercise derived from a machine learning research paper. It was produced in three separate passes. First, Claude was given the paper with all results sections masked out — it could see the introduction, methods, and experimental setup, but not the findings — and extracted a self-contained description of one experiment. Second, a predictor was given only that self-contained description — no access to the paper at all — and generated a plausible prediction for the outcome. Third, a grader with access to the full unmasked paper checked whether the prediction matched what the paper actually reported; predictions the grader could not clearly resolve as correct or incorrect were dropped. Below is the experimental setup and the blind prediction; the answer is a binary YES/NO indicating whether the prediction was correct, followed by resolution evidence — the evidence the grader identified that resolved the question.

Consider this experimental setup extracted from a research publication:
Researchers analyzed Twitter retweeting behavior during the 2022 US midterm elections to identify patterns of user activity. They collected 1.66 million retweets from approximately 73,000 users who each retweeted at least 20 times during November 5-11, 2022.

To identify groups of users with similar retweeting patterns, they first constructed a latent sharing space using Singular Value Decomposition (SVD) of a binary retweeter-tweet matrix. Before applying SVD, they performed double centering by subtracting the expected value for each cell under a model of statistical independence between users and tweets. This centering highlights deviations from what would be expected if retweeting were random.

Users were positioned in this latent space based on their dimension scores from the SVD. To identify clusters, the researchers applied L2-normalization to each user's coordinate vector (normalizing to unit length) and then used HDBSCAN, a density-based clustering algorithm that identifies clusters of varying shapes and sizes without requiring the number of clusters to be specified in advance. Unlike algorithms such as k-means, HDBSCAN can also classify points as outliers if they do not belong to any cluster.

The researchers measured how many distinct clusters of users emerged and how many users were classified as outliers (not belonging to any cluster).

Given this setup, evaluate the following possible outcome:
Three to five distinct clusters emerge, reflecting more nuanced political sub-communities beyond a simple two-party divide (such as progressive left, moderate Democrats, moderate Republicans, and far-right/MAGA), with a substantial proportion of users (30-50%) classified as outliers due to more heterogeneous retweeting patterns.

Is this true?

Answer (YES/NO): NO